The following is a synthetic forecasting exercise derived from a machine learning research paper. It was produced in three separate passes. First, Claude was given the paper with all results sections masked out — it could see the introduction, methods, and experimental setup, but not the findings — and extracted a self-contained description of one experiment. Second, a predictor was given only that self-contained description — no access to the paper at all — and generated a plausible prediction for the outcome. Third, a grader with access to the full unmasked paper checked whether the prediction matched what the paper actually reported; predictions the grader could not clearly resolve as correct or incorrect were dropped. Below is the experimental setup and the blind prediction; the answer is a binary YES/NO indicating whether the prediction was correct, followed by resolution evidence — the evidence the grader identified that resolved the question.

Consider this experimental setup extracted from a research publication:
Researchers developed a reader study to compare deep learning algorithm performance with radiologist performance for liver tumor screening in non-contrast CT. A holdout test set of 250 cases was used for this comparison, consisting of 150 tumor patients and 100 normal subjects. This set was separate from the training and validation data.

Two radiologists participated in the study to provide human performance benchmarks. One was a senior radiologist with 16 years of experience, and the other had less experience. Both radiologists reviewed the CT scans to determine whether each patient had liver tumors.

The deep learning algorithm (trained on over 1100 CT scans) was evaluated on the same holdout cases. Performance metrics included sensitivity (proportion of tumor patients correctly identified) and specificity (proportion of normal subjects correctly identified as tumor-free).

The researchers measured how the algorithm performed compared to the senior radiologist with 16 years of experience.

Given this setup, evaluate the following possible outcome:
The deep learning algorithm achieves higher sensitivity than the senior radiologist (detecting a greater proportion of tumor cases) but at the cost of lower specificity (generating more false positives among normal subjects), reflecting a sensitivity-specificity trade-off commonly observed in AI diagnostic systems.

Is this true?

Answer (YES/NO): NO